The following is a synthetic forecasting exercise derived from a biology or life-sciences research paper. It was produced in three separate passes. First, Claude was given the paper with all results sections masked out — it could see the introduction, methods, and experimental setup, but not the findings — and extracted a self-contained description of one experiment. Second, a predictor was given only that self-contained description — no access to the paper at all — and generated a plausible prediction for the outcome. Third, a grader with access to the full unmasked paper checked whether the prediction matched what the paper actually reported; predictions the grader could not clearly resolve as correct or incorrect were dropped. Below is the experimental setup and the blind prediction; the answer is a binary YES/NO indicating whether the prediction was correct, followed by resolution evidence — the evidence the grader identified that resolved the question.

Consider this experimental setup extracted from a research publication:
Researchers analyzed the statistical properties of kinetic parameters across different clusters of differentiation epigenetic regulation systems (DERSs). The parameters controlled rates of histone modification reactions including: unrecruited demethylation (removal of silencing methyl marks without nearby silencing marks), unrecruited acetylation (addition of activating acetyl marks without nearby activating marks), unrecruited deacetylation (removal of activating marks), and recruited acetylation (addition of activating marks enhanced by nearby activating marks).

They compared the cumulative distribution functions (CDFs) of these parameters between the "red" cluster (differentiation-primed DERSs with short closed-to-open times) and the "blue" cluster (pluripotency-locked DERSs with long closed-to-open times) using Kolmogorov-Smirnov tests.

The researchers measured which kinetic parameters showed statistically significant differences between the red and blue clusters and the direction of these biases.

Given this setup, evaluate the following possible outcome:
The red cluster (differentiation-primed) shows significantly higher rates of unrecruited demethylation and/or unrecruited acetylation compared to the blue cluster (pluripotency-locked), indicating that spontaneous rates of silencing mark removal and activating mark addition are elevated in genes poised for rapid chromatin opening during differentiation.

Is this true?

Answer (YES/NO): YES